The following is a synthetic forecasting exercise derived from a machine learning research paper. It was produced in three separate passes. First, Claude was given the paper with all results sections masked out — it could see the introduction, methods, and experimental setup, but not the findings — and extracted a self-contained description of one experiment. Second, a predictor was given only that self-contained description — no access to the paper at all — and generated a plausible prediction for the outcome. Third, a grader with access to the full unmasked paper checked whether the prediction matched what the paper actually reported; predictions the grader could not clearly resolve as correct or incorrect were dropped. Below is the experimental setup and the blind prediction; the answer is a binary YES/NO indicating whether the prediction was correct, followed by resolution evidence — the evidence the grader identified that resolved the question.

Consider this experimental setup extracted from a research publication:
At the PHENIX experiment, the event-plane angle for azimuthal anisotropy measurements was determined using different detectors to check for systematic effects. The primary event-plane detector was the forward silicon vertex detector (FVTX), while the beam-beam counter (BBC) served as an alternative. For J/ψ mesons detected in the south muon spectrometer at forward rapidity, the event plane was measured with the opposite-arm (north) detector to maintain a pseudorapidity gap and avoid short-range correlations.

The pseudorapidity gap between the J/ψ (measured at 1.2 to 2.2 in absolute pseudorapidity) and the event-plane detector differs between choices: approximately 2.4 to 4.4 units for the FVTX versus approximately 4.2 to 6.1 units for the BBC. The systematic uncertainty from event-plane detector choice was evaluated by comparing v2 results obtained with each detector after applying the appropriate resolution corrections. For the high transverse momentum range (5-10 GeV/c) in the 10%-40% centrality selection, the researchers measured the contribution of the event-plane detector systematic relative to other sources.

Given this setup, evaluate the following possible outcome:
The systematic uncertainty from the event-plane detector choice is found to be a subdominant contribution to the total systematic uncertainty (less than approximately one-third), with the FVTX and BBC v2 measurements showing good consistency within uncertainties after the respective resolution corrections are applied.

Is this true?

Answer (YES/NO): NO